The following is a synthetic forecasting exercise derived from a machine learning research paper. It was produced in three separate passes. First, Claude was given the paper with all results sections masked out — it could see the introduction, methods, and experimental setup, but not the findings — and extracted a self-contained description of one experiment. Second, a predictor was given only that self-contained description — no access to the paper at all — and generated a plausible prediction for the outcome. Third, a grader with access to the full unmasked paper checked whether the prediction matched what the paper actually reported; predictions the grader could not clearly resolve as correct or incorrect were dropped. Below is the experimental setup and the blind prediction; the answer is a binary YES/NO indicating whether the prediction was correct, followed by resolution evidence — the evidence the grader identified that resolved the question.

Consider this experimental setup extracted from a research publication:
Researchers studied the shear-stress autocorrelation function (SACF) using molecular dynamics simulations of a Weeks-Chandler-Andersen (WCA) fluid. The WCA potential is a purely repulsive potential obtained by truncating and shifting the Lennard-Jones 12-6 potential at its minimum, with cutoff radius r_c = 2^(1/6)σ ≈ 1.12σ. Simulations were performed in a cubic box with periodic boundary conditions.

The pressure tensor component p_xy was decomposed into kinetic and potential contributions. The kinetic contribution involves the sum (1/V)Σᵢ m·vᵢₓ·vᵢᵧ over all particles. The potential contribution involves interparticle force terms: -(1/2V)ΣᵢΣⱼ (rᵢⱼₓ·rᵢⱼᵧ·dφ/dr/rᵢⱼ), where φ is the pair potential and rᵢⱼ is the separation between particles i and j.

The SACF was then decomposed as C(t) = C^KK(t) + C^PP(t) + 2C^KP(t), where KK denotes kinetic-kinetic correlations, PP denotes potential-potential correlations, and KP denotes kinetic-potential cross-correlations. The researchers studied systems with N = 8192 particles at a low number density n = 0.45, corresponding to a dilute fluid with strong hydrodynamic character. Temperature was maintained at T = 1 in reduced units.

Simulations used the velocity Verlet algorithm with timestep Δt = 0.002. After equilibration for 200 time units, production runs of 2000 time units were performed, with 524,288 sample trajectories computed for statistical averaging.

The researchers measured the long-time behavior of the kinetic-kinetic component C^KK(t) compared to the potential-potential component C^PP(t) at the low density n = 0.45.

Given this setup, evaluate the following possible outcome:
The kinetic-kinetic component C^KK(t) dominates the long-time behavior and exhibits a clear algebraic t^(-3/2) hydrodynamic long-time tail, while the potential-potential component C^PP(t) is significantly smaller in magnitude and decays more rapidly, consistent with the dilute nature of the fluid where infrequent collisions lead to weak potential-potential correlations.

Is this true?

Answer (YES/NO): YES